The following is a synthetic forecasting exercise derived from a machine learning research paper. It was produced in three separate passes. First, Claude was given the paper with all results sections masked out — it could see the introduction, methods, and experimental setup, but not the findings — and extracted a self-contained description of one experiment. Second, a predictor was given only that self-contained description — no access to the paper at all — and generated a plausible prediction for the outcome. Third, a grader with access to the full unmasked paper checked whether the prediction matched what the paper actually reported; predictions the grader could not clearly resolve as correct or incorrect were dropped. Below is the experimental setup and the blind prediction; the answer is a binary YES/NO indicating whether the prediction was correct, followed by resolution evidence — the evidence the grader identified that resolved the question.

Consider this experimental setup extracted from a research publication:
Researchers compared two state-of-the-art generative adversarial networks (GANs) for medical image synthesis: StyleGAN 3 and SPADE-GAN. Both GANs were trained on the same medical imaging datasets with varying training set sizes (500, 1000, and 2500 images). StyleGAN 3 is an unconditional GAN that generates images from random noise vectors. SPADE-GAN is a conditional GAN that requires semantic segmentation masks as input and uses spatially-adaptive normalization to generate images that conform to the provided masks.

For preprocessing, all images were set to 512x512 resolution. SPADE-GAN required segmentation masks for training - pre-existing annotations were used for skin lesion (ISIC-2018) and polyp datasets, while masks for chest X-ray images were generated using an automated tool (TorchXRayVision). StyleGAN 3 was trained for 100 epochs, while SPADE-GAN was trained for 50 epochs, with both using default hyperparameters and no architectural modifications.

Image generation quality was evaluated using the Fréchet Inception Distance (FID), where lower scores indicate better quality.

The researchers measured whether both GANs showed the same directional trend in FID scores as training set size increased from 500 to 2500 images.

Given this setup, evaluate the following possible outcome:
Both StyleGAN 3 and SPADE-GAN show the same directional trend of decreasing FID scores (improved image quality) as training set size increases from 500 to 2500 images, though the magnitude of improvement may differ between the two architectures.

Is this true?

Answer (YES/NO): YES